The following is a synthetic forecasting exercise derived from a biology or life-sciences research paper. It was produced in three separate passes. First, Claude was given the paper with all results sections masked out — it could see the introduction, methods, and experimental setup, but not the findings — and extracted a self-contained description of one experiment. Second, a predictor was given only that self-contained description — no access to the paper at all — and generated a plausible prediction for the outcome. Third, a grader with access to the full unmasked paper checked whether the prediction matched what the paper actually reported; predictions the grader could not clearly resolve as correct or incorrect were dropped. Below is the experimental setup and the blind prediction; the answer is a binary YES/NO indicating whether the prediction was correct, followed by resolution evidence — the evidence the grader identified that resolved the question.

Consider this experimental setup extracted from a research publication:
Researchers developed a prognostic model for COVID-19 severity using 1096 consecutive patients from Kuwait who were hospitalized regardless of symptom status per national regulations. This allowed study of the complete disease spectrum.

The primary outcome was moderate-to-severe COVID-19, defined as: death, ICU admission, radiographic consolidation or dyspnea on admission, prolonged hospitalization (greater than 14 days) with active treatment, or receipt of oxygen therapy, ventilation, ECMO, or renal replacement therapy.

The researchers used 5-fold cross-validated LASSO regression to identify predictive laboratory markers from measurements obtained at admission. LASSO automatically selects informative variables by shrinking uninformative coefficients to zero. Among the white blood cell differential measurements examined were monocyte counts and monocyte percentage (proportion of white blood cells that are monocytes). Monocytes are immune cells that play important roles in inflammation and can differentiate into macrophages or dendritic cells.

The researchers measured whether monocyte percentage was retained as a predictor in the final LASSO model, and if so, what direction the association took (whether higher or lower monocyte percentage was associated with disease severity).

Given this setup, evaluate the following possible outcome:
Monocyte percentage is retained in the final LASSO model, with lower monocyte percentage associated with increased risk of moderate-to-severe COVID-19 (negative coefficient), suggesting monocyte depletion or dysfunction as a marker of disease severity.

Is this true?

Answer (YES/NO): YES